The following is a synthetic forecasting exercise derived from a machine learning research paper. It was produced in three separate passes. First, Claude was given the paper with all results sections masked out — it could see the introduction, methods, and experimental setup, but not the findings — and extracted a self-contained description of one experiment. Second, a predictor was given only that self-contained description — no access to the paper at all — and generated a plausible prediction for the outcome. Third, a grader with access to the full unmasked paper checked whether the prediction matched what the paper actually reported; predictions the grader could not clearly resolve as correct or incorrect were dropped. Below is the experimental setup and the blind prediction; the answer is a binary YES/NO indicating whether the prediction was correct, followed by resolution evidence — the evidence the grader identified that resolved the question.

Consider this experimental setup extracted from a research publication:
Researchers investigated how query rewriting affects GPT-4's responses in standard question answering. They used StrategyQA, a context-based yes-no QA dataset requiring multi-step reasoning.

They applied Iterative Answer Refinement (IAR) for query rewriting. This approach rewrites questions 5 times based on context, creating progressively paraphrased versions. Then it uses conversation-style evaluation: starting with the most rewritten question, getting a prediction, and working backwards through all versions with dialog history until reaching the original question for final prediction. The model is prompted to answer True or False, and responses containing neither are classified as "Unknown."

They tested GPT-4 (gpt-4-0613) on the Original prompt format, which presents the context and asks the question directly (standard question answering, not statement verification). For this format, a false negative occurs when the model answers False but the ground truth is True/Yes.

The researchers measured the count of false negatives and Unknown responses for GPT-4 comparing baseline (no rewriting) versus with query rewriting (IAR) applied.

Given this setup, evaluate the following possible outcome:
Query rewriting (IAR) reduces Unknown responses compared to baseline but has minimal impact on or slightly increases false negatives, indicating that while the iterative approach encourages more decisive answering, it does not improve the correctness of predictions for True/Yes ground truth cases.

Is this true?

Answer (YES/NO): NO